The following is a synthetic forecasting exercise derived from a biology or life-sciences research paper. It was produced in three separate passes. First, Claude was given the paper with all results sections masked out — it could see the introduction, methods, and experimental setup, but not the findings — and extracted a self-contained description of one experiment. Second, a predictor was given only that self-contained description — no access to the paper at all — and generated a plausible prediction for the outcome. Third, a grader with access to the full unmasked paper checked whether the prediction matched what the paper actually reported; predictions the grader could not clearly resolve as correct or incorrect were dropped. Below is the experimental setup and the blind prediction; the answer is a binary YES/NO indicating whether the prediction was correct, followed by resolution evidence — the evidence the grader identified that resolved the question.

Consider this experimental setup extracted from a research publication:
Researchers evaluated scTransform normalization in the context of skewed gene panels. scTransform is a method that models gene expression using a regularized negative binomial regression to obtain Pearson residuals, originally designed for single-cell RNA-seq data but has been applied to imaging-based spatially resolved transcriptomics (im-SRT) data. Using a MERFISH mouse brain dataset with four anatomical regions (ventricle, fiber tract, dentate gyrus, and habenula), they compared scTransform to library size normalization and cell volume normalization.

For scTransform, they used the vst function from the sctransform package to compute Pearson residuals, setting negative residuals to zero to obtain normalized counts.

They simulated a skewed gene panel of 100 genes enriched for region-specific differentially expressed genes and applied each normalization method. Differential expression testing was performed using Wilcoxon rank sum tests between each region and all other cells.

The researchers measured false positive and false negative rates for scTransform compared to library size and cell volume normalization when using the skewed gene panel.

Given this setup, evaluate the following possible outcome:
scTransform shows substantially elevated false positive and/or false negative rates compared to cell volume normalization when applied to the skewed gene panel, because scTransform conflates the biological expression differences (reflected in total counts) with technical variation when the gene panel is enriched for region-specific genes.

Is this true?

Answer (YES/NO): YES